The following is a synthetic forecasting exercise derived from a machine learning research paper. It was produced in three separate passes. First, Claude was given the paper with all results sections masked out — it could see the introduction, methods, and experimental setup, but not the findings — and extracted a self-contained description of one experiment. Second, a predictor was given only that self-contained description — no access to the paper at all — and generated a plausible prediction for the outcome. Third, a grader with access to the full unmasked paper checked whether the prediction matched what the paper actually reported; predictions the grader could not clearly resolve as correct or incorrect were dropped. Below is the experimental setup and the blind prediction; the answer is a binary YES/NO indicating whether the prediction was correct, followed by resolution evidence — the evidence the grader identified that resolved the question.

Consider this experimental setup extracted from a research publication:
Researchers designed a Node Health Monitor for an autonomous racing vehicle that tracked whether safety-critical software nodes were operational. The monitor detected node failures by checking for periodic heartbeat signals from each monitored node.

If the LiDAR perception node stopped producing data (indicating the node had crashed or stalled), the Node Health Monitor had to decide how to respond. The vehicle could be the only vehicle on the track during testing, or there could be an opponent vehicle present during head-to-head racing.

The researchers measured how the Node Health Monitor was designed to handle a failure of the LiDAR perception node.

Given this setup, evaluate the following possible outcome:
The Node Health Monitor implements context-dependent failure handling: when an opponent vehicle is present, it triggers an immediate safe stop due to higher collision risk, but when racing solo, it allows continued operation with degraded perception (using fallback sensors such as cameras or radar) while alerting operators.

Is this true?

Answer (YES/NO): NO